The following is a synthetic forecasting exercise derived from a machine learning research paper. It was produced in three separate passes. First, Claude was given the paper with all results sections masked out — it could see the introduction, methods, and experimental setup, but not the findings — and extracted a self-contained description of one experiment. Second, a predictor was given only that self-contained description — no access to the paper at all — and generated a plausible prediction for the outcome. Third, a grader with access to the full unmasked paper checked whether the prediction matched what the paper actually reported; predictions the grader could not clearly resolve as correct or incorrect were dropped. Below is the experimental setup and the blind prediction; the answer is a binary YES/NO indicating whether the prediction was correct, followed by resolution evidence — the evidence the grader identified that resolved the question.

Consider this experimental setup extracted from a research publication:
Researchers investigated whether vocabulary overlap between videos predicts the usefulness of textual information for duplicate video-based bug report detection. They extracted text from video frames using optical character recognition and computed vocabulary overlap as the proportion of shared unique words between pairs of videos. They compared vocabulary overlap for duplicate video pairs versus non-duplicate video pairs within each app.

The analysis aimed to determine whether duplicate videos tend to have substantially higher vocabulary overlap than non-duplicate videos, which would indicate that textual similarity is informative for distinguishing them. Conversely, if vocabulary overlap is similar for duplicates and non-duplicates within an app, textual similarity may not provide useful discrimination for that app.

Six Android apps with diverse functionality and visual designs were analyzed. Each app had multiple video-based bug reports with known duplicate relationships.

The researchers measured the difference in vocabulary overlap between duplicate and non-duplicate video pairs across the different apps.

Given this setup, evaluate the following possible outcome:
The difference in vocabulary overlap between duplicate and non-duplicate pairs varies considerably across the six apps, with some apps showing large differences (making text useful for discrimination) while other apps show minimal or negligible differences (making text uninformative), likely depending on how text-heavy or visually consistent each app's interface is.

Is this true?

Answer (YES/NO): YES